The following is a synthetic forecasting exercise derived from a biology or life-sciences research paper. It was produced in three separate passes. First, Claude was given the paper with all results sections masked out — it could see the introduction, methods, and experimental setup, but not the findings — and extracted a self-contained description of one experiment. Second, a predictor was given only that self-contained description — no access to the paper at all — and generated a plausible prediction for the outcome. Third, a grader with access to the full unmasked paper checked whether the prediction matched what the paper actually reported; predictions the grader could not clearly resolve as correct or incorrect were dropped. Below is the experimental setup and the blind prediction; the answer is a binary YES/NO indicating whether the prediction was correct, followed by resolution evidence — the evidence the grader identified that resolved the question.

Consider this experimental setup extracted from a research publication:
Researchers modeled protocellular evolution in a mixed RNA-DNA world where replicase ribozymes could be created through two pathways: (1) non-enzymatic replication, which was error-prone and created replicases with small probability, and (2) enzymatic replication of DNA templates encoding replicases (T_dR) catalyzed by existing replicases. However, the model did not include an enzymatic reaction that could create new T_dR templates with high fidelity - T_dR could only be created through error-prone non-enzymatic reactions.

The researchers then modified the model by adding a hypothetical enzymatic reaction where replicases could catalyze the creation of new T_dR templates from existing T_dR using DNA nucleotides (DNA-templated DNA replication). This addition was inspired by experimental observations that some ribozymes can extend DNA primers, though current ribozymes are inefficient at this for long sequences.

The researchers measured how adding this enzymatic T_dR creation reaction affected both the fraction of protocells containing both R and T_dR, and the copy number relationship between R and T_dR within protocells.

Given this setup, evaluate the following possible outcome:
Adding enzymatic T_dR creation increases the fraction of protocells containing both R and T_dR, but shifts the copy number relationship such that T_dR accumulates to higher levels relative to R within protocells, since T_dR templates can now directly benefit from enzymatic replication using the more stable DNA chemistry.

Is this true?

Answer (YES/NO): NO